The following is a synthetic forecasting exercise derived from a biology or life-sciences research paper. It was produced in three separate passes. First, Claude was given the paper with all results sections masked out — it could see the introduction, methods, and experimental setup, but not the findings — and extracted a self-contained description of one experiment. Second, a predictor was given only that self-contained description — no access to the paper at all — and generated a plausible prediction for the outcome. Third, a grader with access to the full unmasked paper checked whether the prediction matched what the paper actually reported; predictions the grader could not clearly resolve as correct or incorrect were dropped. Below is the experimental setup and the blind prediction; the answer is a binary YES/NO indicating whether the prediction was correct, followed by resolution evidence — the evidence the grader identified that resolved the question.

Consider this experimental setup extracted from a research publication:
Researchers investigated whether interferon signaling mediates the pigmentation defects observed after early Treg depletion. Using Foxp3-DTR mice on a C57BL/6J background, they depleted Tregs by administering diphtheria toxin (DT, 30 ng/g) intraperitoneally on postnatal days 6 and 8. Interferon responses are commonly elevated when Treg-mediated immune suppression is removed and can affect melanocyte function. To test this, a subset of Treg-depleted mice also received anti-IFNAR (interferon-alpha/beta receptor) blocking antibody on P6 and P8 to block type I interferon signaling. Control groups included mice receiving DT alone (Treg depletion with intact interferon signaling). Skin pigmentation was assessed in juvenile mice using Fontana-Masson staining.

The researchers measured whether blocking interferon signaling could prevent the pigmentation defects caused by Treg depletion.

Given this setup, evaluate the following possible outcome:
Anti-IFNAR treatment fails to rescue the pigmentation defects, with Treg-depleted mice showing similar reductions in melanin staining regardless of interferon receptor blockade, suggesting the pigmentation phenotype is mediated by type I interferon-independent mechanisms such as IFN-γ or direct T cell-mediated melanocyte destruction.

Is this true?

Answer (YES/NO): YES